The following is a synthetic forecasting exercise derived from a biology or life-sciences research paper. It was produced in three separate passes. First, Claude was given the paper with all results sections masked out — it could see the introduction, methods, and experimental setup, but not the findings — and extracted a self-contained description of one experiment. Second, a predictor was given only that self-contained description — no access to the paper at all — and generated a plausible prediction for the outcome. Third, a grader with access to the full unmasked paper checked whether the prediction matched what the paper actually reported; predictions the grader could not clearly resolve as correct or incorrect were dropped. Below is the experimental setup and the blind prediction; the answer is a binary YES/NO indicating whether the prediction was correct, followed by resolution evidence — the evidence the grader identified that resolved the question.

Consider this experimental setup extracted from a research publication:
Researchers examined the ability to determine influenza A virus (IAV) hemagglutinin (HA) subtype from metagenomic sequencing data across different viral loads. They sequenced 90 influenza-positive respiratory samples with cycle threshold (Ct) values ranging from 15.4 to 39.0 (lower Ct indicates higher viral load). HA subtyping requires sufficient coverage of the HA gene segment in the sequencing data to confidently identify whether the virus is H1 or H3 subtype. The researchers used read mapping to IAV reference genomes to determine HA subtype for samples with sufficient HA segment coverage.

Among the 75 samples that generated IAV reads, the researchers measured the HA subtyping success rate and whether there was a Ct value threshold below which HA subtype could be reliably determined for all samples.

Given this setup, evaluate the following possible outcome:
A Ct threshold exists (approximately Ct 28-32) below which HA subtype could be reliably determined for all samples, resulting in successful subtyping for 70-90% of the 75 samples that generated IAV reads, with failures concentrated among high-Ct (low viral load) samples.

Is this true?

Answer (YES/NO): NO